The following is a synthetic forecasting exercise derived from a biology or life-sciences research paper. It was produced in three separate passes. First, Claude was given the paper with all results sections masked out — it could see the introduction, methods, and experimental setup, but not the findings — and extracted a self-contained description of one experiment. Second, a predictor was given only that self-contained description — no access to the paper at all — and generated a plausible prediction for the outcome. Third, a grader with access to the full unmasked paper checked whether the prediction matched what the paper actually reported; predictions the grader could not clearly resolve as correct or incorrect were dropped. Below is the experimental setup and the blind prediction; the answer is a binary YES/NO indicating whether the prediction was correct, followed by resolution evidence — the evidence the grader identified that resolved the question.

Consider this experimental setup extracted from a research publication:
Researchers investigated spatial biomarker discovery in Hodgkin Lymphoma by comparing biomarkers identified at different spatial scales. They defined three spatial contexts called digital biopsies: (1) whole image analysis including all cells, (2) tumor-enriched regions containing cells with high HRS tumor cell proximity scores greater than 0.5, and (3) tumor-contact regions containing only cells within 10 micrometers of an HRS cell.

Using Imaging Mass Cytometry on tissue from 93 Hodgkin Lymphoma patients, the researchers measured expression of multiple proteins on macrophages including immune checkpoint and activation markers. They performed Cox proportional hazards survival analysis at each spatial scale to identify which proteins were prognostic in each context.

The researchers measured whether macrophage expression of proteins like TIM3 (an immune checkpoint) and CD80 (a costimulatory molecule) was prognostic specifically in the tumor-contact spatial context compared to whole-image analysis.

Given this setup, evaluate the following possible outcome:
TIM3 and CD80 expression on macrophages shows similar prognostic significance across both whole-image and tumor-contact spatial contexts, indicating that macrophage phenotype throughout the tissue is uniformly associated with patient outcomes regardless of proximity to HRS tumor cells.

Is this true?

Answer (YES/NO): NO